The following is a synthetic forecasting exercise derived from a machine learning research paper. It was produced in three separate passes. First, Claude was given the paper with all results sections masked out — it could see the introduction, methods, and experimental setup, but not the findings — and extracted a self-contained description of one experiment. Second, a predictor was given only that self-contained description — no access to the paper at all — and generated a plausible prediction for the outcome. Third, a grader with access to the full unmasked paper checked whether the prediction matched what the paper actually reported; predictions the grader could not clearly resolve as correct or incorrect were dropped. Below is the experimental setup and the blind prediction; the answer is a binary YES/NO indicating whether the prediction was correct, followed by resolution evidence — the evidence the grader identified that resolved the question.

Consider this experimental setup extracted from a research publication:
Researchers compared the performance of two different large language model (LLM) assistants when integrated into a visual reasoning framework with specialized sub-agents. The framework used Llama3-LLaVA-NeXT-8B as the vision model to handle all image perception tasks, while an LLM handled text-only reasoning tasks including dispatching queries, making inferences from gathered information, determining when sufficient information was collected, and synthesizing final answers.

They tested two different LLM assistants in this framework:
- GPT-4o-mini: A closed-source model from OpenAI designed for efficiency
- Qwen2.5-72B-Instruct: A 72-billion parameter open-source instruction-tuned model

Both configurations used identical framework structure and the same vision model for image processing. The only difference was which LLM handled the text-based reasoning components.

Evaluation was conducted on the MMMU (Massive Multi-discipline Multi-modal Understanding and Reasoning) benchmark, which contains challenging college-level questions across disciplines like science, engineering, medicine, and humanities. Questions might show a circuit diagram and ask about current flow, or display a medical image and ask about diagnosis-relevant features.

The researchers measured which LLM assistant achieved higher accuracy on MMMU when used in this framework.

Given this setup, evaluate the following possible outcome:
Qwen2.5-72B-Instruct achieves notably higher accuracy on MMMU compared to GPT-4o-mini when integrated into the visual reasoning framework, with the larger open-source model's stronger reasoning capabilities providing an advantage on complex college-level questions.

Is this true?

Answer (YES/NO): YES